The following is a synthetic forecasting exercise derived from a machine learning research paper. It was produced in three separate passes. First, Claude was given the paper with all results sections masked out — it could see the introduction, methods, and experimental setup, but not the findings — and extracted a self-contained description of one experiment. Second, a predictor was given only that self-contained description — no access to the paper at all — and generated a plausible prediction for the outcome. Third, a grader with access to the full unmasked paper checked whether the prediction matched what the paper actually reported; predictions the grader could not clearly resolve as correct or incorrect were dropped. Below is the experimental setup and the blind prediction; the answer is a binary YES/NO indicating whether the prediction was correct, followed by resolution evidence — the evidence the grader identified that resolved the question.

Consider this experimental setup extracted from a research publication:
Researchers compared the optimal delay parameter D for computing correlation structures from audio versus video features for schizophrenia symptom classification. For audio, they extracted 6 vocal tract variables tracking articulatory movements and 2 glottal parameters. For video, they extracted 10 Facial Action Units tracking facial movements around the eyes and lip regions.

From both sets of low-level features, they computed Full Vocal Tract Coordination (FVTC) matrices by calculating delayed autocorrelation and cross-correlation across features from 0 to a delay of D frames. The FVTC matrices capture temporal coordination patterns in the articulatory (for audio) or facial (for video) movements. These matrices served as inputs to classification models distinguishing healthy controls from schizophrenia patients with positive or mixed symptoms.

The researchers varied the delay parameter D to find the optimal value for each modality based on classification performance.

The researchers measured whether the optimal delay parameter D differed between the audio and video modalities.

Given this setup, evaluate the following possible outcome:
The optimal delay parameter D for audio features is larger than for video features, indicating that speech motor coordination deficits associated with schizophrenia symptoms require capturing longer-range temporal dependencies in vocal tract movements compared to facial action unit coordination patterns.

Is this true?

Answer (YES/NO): YES